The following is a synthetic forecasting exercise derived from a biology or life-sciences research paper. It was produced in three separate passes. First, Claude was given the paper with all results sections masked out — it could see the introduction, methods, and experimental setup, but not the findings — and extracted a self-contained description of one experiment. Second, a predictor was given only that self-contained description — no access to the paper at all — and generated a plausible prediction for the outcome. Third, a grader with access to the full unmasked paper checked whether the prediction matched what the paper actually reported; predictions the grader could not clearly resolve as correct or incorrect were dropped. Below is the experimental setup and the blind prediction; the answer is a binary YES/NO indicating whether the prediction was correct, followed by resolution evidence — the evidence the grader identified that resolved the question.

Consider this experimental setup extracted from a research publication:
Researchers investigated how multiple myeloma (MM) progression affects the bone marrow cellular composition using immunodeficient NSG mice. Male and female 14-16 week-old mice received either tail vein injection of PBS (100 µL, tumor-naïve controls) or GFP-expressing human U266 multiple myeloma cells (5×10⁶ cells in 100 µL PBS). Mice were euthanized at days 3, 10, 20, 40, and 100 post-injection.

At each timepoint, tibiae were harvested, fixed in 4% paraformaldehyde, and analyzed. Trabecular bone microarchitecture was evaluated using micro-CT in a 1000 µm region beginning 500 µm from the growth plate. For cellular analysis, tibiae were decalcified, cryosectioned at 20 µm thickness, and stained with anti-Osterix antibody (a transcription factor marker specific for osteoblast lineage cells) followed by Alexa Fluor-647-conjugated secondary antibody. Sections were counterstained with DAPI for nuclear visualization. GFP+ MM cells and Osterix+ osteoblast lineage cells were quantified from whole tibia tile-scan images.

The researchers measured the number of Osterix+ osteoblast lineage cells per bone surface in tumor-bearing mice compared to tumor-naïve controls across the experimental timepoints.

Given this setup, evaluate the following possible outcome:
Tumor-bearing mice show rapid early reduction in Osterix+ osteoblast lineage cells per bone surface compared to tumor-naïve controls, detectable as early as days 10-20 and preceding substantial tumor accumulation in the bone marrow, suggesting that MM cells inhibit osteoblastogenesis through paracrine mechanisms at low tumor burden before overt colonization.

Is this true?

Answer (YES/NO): NO